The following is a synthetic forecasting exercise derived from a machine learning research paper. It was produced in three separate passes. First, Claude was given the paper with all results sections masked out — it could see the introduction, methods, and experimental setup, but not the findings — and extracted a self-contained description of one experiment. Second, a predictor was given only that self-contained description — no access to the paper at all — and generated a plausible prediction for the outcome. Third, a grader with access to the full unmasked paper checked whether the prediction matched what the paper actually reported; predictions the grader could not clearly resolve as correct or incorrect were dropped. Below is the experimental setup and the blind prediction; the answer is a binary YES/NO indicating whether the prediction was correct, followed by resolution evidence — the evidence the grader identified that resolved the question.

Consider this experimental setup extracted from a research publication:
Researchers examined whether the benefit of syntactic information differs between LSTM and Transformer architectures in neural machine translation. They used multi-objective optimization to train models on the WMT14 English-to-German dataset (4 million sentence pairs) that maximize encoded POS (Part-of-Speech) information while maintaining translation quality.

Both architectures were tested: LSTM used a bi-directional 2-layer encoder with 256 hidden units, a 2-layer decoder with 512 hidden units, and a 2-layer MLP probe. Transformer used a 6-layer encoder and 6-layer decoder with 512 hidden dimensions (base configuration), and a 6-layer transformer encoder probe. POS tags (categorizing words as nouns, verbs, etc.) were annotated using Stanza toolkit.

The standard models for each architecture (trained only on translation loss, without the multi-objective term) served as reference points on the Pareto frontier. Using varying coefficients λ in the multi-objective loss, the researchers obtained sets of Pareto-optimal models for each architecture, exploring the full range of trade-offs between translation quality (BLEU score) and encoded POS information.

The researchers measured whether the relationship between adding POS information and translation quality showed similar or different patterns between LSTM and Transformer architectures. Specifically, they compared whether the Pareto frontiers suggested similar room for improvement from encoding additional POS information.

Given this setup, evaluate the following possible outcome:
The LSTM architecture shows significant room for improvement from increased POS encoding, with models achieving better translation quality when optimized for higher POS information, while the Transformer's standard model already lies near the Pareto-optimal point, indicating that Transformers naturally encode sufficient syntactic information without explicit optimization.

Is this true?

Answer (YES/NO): YES